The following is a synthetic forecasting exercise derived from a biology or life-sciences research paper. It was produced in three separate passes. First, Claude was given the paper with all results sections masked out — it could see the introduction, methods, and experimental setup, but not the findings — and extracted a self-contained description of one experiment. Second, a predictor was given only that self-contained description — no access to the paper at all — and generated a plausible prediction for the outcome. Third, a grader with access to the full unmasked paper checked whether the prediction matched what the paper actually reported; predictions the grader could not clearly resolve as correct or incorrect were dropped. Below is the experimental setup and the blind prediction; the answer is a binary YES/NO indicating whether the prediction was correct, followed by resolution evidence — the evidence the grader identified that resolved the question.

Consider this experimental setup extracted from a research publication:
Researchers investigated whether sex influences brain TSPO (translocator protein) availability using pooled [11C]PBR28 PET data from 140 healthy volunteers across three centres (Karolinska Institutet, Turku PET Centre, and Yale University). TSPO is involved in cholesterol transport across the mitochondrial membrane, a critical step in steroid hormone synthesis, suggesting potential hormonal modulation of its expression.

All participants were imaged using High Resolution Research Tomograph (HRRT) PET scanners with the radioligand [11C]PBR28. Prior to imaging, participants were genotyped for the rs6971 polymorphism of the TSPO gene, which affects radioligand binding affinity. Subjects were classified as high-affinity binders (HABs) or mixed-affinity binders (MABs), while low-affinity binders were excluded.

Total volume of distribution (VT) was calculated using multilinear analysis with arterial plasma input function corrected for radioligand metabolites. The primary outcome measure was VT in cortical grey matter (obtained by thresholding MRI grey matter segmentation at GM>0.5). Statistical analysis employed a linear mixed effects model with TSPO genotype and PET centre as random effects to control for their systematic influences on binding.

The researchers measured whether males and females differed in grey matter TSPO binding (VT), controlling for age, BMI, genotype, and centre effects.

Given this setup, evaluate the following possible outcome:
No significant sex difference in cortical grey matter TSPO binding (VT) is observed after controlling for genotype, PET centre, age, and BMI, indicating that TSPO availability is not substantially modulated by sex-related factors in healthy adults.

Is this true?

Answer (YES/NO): NO